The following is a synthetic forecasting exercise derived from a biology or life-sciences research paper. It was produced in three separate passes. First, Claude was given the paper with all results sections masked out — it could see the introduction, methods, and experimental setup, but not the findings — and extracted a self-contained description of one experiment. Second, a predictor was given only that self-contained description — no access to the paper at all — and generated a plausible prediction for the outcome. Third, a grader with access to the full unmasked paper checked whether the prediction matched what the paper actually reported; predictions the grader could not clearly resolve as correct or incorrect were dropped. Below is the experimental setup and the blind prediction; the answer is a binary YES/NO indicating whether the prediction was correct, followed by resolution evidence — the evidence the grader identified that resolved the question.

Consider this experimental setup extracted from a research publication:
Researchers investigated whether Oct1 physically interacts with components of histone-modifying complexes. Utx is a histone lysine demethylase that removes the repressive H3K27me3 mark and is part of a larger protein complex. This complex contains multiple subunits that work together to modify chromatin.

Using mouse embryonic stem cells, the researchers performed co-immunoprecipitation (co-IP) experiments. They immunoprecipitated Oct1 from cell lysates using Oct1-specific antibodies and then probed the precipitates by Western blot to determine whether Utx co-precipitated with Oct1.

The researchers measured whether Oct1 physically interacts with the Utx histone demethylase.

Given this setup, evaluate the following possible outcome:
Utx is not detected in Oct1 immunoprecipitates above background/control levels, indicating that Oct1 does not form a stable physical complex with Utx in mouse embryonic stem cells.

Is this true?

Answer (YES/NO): NO